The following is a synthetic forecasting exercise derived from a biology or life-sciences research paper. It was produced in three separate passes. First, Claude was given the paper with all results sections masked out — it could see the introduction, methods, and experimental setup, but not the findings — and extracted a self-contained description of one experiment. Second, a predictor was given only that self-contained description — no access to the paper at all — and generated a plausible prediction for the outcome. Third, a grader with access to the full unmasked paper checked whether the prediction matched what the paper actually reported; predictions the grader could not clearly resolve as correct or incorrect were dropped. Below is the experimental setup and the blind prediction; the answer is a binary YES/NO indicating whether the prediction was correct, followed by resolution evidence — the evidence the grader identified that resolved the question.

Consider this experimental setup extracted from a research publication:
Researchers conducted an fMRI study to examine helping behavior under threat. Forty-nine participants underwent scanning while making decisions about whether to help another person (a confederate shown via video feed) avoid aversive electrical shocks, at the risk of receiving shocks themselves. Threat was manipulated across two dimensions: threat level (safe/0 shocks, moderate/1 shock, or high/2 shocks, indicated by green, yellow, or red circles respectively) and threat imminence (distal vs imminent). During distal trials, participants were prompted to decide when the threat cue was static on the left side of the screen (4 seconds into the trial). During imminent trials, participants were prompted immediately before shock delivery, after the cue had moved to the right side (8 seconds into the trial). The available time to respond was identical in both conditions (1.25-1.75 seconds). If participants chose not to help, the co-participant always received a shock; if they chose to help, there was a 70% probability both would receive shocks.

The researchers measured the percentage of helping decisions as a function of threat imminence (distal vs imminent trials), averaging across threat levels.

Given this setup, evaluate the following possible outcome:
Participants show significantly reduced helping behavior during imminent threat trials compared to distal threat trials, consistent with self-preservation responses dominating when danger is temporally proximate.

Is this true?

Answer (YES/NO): NO